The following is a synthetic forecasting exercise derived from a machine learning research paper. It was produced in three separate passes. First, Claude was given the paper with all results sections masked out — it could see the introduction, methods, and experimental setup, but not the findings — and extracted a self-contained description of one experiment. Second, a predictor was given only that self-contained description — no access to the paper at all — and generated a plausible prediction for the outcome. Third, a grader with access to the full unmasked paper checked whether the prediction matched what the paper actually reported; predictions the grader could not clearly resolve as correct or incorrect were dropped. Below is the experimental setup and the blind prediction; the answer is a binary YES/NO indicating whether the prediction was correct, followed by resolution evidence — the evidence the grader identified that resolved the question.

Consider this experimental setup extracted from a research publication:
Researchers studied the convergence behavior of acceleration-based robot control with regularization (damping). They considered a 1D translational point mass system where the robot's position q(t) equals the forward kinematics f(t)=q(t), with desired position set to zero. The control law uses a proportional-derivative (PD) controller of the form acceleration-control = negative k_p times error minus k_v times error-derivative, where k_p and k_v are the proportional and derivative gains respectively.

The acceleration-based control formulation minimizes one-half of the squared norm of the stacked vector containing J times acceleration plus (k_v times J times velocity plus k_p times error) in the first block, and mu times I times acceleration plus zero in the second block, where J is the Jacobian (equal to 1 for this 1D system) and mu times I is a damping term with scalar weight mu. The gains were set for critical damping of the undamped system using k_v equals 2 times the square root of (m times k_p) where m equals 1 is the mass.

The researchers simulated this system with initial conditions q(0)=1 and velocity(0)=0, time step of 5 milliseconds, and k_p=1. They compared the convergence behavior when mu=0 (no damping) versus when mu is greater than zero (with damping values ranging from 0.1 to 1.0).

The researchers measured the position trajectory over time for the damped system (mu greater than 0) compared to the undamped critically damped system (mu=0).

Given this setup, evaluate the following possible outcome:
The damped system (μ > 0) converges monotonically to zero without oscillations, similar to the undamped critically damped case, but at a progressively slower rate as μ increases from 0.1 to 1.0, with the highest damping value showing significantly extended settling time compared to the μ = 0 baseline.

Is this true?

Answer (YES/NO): NO